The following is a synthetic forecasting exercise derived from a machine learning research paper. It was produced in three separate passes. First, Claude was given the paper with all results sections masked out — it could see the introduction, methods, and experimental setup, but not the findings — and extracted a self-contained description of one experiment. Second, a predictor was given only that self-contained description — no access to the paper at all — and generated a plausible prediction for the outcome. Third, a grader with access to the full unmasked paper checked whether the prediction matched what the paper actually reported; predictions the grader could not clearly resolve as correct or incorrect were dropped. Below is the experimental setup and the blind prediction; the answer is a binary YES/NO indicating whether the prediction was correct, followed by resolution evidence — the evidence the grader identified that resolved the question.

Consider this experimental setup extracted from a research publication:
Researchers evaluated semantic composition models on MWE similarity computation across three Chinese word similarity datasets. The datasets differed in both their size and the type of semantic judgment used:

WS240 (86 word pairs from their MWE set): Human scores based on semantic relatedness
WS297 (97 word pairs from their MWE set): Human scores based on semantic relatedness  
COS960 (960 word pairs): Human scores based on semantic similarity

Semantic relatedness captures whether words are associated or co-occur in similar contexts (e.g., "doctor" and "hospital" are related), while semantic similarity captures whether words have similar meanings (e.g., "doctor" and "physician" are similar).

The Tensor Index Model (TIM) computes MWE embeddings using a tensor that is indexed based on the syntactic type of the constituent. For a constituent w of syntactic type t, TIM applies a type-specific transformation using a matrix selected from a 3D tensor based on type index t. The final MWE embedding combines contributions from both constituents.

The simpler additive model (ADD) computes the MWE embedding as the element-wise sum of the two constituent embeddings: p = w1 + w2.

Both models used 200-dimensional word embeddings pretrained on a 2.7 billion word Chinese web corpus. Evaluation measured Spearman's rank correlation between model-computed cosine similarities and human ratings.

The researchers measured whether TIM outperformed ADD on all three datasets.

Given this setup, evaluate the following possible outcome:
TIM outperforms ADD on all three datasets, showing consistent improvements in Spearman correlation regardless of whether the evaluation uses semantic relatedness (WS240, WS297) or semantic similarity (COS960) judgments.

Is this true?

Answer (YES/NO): NO